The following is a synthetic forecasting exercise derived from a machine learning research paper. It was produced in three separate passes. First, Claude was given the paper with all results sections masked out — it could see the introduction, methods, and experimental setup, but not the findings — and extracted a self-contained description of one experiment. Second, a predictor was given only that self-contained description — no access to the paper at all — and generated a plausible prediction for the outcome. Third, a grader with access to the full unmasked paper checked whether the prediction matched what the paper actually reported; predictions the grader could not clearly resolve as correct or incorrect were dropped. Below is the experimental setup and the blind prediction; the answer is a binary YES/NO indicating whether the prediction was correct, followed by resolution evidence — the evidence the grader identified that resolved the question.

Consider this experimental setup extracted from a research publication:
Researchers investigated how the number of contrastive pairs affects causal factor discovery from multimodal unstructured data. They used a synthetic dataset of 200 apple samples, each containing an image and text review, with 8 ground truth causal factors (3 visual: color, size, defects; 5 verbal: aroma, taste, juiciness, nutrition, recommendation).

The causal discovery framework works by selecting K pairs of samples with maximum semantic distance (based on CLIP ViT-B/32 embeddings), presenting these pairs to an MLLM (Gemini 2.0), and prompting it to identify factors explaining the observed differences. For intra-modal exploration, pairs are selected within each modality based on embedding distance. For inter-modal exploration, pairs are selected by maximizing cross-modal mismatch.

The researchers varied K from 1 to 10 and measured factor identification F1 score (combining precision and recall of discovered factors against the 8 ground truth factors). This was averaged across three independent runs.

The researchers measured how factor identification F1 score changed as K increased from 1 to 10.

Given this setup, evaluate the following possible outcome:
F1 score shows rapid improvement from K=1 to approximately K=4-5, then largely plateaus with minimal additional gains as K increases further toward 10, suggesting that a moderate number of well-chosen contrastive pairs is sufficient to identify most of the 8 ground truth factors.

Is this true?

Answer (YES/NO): NO